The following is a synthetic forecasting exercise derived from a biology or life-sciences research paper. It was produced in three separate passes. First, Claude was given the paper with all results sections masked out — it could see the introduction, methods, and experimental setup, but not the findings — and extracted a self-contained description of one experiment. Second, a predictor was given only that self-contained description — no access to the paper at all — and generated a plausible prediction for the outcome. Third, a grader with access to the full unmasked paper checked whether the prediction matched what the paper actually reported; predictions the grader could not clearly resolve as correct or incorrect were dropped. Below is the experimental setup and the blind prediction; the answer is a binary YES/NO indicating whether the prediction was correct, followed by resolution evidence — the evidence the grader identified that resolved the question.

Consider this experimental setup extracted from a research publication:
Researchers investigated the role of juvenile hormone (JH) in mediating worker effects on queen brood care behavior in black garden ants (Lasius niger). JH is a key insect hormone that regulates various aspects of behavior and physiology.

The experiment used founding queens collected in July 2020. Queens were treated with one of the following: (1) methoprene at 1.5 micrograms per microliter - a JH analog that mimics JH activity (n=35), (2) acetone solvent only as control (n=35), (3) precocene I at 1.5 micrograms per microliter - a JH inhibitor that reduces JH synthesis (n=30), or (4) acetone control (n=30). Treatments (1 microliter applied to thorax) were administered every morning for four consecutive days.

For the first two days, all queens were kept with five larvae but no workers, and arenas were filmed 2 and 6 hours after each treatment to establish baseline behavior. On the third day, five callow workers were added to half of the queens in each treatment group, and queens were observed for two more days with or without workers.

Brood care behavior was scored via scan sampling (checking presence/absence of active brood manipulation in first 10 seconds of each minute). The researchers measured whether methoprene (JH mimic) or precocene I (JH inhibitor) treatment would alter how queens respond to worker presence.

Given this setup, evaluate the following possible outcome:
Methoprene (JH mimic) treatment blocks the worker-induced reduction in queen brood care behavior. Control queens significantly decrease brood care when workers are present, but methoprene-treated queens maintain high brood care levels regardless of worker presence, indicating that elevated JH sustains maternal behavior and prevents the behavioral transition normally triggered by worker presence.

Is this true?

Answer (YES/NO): NO